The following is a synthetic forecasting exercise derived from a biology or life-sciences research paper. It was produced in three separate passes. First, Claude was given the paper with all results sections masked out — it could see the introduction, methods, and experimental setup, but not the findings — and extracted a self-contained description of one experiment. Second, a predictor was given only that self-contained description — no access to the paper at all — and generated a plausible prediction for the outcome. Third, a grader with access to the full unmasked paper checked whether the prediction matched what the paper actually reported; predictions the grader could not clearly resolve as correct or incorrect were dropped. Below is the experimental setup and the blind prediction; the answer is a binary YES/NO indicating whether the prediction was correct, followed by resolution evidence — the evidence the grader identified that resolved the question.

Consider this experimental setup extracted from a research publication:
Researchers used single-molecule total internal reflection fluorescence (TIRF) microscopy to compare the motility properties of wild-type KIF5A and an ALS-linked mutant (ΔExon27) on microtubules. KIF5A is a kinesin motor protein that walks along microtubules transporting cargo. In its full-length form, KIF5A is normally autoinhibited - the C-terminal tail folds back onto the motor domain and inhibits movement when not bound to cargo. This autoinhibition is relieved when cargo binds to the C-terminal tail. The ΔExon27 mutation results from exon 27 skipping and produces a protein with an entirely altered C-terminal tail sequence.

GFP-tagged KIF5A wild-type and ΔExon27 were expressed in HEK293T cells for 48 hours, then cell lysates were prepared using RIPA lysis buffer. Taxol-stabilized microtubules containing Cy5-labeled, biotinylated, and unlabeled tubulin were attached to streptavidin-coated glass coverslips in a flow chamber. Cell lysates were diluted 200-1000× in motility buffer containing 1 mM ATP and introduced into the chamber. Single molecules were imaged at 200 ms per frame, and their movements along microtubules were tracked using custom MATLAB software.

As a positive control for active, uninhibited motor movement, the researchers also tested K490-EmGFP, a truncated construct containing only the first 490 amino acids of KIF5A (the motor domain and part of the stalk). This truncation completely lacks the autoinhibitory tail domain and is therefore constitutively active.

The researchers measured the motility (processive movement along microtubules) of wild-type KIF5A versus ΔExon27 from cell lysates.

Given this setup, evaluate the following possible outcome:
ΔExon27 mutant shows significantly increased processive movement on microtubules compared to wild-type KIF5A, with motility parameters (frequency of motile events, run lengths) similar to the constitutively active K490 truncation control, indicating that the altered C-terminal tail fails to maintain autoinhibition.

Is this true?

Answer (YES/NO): NO